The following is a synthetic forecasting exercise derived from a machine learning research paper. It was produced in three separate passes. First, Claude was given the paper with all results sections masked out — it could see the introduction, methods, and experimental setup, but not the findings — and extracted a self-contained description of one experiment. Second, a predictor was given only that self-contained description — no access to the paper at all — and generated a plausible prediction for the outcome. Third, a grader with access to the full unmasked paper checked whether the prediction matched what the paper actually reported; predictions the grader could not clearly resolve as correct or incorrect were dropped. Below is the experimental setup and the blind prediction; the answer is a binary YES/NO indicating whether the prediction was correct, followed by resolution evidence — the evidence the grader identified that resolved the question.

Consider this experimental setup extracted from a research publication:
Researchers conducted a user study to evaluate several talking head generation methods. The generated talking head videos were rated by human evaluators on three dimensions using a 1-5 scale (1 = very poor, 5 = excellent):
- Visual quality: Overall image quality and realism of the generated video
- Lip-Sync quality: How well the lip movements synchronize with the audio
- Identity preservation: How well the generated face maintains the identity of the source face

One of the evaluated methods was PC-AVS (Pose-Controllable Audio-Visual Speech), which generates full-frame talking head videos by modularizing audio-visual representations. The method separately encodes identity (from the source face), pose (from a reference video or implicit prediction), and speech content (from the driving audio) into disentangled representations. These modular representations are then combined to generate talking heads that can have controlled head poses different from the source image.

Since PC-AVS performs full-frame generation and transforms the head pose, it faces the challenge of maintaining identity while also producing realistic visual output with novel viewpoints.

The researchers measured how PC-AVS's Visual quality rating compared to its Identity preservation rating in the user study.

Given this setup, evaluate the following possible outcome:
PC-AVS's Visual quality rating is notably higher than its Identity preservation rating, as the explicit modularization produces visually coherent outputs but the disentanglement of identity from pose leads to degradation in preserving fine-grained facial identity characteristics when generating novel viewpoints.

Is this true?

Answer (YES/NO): YES